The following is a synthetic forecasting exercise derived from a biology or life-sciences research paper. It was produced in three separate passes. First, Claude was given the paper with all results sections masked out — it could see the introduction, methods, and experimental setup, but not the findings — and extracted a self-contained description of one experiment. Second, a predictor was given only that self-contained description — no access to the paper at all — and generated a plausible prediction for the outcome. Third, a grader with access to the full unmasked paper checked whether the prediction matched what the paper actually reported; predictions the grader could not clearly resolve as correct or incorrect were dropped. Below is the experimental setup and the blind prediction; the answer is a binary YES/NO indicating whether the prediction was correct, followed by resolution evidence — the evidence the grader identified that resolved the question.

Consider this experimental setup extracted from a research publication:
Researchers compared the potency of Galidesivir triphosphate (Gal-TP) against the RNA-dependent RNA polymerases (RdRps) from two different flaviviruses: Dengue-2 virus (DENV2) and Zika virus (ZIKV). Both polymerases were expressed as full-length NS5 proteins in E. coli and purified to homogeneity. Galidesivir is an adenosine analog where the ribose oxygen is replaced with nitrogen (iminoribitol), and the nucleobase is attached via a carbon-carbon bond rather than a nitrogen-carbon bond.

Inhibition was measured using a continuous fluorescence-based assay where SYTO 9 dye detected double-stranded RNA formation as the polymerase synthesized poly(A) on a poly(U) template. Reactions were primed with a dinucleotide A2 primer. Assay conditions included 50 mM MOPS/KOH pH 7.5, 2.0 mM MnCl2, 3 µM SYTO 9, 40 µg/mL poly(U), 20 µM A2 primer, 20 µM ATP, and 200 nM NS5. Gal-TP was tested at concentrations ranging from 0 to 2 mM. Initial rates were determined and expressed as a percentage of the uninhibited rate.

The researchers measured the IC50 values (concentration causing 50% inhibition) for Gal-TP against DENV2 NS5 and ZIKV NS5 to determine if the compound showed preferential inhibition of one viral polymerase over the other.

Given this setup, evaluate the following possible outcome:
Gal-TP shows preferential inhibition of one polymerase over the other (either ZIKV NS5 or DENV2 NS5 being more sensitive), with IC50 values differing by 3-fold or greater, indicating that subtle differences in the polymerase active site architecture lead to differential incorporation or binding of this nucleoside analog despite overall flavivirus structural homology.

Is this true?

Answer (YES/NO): NO